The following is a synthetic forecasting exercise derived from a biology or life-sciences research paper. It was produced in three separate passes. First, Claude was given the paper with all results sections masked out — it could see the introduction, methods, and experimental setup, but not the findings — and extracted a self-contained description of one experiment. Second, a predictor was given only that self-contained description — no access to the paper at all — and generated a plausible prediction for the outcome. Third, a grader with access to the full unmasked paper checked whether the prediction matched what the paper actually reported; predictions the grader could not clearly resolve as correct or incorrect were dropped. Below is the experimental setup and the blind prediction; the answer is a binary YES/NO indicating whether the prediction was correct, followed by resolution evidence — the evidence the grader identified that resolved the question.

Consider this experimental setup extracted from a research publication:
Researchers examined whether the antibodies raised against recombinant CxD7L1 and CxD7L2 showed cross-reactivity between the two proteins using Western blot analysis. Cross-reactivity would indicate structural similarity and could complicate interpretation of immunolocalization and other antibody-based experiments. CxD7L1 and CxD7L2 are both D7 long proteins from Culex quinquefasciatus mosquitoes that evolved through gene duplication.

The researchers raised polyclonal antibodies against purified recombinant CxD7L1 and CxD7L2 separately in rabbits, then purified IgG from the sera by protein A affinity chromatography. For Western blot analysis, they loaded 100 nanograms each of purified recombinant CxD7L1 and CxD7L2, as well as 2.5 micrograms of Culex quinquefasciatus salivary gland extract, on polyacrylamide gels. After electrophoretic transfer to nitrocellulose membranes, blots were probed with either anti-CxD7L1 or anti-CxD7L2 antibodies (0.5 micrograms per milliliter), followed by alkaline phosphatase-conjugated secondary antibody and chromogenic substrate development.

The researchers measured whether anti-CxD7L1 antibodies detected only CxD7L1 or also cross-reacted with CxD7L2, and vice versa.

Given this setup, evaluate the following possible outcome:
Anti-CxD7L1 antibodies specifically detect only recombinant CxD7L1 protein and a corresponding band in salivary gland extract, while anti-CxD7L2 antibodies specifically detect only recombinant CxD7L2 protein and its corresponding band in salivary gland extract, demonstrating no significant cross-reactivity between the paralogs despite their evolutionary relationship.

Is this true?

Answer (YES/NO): NO